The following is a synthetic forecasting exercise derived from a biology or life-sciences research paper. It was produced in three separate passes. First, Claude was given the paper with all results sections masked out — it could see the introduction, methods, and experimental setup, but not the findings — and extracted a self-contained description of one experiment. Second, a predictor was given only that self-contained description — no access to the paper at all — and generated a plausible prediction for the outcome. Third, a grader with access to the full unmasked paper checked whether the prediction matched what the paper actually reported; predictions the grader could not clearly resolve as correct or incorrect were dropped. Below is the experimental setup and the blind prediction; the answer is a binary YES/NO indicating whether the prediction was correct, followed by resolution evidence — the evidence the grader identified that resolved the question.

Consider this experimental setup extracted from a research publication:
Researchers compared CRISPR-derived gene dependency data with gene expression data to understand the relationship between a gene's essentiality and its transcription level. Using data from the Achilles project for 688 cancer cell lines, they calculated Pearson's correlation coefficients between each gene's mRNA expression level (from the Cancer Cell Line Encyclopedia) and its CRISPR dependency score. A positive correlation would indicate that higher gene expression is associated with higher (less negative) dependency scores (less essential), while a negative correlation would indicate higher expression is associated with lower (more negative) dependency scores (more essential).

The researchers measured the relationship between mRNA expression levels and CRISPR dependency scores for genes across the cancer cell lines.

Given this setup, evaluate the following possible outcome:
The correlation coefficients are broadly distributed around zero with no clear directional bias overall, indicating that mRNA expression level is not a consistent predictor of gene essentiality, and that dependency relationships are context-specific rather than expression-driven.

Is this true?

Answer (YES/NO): NO